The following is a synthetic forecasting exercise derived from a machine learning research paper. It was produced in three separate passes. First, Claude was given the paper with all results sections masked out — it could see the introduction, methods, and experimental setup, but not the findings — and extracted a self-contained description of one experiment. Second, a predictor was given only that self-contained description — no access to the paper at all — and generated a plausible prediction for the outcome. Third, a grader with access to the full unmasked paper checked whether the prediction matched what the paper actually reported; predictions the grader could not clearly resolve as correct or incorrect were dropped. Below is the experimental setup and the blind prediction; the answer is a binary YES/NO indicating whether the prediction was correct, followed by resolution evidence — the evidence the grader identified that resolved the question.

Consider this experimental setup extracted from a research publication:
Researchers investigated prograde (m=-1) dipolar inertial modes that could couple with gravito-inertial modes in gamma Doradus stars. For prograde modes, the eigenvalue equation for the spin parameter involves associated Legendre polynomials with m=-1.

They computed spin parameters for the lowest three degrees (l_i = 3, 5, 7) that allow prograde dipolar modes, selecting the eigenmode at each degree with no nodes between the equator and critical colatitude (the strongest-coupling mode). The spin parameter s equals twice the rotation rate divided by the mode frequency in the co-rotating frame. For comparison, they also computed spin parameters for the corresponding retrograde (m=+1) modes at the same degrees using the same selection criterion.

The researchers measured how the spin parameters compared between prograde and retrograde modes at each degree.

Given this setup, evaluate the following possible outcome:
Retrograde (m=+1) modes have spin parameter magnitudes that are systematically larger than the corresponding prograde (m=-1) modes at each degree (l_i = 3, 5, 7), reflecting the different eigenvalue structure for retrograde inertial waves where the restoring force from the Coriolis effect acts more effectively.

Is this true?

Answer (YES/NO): NO